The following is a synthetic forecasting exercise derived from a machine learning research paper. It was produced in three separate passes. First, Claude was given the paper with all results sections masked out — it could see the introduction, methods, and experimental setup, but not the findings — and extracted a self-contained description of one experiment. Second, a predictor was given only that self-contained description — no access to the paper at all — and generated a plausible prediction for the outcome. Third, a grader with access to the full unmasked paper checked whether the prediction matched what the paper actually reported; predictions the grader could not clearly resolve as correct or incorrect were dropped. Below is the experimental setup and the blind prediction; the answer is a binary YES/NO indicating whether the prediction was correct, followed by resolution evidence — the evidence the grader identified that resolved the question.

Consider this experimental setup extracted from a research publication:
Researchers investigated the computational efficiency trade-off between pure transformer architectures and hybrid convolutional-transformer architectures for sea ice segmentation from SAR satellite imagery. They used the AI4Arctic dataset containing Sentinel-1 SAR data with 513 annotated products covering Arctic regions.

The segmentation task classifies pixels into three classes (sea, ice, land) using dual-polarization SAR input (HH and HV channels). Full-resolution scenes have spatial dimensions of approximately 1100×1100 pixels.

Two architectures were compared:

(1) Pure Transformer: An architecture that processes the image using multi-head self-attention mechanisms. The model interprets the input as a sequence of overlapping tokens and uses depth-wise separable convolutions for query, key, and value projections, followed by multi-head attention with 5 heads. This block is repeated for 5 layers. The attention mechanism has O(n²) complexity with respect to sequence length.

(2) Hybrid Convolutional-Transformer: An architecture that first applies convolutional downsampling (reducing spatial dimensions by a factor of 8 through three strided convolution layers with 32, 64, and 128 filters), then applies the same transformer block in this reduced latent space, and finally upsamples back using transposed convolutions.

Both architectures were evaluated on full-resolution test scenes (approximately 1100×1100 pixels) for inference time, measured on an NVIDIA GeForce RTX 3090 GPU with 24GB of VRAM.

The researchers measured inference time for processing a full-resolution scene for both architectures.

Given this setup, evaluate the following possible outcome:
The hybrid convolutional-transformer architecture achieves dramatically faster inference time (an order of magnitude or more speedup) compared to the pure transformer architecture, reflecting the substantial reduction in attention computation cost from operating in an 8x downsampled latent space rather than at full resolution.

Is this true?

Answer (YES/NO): NO